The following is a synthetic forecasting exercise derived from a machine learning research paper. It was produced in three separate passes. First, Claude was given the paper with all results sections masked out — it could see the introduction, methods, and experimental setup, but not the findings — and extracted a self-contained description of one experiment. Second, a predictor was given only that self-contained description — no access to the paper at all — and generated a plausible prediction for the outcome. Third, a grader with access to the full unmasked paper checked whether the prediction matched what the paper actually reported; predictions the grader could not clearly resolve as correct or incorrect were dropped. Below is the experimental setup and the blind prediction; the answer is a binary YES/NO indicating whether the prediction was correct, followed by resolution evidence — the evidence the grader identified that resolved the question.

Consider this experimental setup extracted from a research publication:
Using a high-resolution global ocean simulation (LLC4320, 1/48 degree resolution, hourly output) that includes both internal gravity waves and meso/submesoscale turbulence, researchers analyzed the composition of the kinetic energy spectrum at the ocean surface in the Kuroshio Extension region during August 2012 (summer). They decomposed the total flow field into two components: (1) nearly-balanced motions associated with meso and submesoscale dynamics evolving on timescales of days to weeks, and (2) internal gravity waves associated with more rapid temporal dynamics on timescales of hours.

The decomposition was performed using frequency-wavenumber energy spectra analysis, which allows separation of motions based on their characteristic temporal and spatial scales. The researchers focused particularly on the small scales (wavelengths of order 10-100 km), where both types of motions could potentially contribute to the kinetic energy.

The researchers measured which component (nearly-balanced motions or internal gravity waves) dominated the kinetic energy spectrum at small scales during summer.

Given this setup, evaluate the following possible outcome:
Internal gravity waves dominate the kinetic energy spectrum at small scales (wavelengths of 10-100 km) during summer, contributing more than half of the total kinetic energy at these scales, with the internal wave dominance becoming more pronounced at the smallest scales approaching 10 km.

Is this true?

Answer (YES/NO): NO